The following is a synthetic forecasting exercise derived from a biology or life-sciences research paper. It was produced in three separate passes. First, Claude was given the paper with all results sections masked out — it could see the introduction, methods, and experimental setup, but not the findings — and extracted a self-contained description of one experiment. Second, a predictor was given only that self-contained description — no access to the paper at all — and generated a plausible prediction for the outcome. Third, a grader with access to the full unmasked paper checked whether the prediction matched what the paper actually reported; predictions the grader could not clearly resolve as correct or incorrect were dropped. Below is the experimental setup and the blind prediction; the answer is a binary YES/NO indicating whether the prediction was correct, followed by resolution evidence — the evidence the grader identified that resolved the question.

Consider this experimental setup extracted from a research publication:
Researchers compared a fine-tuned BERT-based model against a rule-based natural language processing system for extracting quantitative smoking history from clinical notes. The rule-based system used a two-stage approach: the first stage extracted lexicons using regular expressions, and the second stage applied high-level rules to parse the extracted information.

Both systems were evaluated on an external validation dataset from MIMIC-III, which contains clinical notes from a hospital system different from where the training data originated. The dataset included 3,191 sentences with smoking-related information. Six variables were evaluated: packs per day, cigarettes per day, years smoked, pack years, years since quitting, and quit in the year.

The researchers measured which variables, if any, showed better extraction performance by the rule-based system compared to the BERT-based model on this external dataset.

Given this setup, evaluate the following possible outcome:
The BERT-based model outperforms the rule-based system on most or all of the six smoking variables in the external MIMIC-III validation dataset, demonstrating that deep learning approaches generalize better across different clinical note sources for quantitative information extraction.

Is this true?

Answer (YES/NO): YES